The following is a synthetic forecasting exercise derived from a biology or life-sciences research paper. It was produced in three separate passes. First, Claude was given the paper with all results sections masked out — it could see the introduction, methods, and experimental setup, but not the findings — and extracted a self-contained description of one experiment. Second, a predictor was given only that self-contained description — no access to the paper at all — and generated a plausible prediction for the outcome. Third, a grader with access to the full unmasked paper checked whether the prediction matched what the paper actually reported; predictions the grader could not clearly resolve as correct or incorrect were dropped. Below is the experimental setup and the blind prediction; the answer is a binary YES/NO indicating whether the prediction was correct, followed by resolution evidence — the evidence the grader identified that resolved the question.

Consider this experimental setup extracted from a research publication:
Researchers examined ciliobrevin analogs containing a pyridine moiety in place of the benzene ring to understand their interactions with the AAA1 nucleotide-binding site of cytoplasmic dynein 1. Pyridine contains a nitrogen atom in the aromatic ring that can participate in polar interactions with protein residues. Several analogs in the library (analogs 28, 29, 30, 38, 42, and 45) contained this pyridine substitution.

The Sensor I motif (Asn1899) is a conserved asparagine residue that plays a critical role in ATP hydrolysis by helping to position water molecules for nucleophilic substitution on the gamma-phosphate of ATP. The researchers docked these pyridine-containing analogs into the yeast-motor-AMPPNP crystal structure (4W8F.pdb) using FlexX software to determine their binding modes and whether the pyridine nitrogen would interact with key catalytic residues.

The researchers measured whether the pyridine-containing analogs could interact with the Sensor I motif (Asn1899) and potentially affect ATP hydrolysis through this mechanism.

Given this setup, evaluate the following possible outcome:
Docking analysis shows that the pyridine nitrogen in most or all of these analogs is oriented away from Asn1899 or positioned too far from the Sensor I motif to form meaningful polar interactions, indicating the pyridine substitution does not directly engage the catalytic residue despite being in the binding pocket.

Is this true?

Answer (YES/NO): YES